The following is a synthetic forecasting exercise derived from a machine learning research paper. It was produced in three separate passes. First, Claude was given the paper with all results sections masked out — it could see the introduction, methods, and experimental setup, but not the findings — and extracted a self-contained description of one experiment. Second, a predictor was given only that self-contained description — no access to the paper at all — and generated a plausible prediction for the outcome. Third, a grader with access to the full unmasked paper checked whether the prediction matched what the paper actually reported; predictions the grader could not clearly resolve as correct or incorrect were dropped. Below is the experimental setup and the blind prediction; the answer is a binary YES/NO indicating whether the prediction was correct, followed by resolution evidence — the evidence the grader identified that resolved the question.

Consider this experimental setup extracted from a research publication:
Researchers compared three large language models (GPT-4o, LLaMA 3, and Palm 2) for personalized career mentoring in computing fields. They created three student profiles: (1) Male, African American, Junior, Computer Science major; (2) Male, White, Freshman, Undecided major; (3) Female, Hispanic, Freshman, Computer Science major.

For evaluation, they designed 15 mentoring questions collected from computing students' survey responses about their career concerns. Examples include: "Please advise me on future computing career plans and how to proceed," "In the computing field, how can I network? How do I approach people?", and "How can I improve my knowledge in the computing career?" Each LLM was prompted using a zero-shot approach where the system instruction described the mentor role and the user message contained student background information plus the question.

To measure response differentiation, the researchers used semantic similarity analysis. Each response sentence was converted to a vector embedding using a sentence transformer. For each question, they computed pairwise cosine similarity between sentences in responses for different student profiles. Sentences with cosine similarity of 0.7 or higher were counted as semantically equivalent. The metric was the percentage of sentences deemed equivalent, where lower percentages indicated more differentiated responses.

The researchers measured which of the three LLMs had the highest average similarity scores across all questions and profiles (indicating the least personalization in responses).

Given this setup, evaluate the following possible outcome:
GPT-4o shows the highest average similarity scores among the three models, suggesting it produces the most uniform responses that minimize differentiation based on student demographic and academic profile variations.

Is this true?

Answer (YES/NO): NO